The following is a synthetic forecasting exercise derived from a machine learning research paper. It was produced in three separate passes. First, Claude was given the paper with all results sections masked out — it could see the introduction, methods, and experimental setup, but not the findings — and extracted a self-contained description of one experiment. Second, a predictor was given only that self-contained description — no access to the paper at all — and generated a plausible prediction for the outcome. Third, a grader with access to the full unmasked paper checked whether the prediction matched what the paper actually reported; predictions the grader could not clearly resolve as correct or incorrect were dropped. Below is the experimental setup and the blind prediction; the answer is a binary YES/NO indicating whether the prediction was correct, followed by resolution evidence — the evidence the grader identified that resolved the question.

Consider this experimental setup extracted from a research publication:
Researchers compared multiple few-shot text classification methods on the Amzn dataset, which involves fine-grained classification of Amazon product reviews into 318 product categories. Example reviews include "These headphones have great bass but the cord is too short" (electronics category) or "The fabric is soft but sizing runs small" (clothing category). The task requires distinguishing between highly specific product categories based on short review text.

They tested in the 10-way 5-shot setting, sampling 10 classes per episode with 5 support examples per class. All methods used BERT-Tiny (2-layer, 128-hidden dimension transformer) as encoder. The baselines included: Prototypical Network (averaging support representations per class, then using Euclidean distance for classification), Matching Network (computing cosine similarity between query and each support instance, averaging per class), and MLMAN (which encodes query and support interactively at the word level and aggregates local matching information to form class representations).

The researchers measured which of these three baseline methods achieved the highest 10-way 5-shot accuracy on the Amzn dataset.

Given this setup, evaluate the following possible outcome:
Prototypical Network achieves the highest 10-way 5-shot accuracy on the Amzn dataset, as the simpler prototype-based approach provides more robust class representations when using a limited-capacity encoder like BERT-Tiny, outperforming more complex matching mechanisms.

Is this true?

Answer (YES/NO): NO